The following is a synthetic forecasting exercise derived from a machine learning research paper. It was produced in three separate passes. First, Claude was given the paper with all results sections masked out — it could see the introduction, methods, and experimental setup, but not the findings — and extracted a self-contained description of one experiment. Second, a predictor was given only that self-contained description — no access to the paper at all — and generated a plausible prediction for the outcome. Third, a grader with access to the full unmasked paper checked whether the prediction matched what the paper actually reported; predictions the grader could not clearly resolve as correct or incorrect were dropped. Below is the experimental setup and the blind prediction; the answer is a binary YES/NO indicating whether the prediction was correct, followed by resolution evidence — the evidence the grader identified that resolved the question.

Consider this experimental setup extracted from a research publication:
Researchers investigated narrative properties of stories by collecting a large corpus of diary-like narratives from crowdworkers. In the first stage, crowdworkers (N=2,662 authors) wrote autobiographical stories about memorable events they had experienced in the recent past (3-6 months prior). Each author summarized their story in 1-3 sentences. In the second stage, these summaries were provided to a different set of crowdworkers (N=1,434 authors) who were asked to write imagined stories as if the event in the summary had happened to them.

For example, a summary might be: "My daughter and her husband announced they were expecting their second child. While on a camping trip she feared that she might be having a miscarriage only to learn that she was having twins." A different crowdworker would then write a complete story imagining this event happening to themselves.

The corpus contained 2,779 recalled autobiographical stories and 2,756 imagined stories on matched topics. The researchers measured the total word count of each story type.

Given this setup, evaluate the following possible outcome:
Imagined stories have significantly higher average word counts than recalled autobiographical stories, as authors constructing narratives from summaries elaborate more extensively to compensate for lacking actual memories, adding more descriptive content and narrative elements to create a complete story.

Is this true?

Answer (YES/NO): NO